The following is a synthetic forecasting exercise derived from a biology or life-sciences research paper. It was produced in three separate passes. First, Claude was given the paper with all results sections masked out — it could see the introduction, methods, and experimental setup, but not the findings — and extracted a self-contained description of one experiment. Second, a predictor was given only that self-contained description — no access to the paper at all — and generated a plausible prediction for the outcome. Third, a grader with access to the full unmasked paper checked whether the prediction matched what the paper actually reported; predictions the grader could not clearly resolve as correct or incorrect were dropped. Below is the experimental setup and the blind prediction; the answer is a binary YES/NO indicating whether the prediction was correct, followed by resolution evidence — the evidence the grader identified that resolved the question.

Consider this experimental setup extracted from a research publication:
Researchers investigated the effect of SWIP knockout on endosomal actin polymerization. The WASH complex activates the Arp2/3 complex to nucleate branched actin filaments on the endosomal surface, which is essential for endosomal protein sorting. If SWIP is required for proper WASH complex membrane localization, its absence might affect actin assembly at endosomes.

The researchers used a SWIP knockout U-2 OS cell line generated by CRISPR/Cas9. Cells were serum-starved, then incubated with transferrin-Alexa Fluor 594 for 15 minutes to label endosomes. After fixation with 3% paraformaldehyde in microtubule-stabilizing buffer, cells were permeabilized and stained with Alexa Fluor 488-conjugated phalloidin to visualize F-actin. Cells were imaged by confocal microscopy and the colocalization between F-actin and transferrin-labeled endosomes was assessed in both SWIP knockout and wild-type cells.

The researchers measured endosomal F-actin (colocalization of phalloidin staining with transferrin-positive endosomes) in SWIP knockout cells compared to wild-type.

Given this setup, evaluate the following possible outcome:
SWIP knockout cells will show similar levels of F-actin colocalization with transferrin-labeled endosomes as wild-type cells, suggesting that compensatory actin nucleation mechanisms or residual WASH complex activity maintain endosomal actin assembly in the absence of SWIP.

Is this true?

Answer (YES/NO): NO